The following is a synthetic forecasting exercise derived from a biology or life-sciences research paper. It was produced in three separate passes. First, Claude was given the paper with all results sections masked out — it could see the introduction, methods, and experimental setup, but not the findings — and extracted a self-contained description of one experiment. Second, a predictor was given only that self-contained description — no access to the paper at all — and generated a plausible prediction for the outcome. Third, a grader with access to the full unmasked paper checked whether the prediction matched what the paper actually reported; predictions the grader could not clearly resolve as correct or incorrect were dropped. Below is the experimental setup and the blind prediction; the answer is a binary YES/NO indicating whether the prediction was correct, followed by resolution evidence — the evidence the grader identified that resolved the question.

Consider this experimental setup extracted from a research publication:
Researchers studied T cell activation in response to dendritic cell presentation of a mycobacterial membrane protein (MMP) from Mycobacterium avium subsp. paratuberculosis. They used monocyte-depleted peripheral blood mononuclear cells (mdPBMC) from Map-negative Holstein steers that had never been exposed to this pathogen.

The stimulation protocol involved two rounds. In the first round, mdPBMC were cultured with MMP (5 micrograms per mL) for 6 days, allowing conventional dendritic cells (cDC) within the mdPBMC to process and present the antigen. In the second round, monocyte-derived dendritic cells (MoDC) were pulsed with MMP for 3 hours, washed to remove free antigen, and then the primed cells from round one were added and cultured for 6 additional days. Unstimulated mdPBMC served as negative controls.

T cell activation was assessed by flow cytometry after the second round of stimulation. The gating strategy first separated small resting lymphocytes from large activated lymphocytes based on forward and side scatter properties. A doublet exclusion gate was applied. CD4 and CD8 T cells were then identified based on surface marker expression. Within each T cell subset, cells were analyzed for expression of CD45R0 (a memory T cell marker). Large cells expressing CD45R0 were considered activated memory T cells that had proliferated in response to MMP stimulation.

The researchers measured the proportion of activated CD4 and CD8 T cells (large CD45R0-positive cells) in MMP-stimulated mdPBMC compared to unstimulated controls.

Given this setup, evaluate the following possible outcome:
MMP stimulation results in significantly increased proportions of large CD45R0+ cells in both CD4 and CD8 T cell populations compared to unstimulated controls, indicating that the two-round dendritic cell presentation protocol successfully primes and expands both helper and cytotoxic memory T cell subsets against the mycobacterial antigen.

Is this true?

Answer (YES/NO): YES